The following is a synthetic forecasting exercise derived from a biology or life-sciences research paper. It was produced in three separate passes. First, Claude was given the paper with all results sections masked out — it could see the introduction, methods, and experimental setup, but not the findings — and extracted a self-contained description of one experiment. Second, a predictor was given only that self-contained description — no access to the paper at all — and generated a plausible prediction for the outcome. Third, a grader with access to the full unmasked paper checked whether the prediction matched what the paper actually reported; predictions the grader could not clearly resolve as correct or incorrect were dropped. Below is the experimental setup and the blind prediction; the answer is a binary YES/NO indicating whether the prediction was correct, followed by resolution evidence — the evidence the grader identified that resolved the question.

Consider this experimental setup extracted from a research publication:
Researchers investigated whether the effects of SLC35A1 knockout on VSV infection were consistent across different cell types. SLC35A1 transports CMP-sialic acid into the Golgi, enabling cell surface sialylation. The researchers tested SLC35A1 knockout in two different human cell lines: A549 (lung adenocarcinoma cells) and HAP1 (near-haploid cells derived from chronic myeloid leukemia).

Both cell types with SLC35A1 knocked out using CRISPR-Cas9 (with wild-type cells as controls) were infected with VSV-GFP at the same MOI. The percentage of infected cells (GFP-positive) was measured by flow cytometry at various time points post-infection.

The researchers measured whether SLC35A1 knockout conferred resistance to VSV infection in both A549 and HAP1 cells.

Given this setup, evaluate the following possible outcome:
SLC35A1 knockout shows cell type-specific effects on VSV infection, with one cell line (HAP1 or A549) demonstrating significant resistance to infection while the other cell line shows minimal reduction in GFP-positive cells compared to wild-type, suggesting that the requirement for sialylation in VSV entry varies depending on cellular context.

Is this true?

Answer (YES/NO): NO